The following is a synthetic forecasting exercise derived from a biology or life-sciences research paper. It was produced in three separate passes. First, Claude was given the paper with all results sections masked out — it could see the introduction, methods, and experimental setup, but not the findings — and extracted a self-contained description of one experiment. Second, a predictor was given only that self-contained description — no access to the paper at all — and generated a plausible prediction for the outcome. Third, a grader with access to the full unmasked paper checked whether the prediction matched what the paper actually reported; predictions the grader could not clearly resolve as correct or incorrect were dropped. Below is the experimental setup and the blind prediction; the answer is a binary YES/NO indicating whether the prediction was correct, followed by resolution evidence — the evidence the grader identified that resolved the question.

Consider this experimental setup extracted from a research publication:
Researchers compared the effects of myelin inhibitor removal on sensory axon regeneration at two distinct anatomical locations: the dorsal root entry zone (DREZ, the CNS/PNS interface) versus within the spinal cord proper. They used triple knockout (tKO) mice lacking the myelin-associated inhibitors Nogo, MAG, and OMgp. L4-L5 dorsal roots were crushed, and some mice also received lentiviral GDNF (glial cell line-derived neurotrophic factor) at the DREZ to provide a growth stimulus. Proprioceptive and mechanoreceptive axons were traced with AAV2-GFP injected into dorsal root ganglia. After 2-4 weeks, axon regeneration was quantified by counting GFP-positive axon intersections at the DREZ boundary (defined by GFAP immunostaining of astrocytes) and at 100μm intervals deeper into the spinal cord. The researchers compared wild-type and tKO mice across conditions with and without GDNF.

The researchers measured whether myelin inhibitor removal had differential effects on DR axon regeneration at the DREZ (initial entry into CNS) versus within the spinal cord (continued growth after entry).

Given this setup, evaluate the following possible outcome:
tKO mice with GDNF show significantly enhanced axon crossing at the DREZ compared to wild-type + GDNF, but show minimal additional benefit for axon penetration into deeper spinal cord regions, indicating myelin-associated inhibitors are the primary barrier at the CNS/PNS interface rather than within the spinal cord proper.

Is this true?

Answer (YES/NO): NO